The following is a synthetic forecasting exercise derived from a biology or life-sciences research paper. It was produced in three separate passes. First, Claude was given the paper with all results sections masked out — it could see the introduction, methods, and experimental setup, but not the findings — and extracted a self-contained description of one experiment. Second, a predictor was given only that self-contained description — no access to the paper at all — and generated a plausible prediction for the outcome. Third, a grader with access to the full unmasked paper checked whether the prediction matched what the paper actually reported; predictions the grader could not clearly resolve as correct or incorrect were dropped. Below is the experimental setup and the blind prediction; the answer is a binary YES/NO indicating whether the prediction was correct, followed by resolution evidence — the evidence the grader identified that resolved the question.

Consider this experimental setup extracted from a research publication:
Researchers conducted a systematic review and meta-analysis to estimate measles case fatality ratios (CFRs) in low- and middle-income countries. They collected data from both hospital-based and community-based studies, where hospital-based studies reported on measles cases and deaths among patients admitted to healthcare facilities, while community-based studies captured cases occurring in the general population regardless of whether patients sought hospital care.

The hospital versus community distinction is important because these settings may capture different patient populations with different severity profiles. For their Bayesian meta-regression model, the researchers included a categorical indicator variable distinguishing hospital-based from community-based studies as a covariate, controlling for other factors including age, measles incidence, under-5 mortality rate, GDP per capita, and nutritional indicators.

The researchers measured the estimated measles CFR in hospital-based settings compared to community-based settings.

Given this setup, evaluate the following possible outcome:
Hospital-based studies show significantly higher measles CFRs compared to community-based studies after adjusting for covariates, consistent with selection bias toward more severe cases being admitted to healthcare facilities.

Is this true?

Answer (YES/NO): YES